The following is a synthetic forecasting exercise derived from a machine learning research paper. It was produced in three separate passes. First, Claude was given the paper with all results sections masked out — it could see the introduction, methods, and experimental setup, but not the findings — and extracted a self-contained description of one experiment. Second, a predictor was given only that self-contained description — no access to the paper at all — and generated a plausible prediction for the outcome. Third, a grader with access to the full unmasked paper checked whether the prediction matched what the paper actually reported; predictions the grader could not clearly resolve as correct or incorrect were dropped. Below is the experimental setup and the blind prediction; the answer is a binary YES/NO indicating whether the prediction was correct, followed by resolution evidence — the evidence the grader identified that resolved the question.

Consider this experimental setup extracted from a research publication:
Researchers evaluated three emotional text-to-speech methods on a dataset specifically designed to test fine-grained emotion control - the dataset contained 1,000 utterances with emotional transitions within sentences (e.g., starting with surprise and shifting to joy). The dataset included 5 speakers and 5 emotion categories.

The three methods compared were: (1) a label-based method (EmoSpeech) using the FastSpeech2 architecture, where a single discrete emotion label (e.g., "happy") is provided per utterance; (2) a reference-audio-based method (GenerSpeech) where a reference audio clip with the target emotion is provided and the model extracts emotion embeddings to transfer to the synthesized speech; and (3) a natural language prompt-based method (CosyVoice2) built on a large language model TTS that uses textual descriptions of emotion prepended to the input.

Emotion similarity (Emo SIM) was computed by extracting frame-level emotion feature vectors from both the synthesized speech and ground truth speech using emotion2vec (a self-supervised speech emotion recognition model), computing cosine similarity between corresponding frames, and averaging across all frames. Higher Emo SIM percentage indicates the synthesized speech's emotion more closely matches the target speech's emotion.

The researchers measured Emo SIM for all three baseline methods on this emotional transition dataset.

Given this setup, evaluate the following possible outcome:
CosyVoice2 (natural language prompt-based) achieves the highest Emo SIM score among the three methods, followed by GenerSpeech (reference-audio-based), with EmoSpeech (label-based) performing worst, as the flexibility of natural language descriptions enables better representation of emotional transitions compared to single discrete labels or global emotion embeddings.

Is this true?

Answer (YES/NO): NO